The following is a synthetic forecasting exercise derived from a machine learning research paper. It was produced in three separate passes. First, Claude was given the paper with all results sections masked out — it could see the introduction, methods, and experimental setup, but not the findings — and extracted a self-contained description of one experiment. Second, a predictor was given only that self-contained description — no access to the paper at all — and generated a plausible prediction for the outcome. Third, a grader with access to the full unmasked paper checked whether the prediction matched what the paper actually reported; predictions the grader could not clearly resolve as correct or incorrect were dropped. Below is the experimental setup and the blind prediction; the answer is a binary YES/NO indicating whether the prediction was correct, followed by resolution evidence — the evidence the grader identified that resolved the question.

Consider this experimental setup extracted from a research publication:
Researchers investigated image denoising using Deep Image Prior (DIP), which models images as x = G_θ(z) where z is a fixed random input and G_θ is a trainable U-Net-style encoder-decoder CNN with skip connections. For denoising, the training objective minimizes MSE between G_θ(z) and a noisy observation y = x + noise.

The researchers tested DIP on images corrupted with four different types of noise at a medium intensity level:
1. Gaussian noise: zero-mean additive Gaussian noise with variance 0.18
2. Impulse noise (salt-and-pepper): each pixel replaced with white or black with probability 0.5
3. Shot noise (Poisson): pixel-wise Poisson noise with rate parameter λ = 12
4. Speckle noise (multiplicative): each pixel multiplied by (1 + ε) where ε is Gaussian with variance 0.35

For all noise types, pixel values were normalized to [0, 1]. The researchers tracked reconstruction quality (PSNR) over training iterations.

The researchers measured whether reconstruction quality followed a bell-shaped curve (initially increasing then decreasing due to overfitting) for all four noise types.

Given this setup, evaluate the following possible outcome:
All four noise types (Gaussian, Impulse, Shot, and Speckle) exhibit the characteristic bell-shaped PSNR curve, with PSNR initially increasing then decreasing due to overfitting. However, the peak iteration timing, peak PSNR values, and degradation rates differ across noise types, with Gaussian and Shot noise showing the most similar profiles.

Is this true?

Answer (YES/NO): NO